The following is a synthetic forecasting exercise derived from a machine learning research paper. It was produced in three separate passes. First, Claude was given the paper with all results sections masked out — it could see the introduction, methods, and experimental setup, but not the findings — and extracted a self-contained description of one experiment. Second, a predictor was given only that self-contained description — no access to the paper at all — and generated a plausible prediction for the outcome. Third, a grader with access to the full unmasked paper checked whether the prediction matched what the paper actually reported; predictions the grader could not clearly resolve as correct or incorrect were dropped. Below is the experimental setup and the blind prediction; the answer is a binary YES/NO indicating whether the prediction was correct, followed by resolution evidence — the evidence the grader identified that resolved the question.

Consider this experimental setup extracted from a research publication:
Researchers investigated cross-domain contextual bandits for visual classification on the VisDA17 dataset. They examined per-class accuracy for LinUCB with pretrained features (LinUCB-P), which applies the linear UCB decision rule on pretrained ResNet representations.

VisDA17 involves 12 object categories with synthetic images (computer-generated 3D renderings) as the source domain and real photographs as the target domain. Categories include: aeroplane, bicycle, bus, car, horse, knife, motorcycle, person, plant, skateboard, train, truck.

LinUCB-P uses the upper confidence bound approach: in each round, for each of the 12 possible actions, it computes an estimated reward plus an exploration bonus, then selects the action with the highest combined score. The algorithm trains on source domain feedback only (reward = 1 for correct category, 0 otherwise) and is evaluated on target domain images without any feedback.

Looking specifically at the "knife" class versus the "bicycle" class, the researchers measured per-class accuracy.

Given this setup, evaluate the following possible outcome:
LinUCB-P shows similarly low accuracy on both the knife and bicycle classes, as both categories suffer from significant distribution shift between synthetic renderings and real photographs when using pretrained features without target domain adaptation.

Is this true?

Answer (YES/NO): NO